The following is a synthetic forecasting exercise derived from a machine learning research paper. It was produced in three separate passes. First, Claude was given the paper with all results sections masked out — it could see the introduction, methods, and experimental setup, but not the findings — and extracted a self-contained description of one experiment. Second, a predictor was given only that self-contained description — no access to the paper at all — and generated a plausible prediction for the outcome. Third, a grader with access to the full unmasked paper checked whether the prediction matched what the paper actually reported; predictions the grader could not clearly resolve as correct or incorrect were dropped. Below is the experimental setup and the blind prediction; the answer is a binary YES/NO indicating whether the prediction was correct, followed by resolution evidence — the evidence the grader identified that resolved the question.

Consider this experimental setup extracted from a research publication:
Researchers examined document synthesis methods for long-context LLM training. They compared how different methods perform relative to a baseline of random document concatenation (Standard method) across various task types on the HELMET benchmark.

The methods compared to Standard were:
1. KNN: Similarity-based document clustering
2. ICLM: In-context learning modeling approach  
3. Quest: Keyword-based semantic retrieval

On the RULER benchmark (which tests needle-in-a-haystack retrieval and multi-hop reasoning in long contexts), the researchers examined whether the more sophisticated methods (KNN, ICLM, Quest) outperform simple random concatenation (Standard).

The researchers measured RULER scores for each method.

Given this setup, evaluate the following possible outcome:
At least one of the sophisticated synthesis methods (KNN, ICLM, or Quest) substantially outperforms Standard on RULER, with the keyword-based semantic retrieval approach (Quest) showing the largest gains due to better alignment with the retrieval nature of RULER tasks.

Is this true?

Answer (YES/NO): NO